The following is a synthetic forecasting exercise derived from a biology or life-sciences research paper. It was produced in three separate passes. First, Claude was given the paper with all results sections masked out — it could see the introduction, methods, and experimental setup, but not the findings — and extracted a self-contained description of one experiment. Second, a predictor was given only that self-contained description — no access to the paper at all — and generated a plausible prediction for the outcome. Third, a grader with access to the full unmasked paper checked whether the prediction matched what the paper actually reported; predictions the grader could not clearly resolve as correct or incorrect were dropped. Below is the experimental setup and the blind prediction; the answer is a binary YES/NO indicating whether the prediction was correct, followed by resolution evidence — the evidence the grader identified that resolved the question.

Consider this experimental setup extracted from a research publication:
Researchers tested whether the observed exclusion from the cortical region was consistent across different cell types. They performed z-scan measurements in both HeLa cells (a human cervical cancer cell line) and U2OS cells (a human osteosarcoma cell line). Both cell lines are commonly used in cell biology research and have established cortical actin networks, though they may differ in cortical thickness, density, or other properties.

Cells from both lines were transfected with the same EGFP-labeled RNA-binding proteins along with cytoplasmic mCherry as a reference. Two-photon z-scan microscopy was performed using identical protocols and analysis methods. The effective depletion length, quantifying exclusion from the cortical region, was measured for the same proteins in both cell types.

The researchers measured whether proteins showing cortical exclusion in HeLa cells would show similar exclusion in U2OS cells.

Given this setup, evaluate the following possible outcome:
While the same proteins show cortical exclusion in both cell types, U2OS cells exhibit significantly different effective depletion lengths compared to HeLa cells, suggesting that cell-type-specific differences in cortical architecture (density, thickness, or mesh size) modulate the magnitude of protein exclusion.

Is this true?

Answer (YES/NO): YES